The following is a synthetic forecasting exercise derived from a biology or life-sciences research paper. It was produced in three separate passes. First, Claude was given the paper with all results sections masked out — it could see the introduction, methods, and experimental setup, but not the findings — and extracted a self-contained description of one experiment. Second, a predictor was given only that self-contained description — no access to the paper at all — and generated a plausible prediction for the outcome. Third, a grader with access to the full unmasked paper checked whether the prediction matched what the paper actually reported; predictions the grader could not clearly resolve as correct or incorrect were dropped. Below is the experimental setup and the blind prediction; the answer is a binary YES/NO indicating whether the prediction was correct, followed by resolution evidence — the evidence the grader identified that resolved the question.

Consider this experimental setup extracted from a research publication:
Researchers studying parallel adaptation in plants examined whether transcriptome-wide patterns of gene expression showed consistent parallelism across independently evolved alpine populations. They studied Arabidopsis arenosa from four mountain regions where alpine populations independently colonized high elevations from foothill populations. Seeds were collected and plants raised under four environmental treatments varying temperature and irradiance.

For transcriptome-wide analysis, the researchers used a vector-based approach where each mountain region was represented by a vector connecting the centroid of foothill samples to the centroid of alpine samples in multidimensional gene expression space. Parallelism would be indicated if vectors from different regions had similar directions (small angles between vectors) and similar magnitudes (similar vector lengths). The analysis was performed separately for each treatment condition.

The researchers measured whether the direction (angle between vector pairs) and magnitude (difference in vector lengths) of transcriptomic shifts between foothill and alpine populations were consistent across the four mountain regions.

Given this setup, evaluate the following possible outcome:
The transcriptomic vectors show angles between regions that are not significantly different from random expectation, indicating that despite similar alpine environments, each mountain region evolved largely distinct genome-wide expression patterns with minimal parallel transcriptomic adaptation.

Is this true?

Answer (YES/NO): NO